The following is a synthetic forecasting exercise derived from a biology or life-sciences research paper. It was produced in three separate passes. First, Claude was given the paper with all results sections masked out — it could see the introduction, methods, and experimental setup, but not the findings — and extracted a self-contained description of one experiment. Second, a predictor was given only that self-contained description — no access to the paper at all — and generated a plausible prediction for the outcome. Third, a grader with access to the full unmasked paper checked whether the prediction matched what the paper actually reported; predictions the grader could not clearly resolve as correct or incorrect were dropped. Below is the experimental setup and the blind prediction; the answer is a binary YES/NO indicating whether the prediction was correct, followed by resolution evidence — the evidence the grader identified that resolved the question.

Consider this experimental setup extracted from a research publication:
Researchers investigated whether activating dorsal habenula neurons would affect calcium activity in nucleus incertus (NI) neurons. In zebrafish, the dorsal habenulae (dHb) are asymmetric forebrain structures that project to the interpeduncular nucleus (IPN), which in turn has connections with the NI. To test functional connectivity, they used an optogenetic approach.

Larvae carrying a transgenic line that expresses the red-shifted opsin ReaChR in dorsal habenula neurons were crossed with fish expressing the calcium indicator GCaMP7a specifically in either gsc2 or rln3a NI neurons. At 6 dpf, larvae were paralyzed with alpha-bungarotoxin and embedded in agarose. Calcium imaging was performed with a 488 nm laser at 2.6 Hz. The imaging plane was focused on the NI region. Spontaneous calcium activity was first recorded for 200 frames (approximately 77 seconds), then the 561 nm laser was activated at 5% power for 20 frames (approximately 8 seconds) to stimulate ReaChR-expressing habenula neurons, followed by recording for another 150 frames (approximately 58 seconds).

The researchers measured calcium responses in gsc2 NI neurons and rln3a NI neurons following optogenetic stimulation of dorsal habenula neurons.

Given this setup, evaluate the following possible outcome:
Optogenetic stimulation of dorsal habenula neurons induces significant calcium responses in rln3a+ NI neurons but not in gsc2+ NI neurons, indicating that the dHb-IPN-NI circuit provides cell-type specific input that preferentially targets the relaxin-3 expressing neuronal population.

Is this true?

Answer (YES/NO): NO